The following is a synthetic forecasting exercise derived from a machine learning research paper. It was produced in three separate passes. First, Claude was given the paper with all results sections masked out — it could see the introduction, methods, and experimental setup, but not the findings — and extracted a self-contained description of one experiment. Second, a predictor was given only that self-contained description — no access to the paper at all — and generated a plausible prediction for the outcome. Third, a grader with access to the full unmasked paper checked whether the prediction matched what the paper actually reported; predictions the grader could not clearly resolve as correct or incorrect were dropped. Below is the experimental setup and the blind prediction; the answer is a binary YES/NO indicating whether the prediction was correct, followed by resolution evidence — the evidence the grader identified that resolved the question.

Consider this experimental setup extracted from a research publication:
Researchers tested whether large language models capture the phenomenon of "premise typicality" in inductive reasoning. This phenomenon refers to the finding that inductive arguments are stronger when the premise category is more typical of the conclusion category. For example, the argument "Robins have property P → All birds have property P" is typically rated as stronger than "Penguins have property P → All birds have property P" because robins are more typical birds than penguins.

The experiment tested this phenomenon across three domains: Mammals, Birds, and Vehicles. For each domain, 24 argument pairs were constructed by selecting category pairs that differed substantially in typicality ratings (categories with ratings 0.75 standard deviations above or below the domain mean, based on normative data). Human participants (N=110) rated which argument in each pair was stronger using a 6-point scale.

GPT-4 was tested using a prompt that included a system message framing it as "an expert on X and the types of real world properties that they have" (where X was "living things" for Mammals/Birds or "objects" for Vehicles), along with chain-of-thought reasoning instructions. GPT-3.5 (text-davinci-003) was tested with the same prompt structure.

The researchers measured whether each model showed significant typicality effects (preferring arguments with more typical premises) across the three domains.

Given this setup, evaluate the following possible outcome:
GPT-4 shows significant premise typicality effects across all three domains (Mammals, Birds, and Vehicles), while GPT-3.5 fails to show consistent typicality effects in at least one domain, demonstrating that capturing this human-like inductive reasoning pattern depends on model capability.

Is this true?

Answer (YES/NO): YES